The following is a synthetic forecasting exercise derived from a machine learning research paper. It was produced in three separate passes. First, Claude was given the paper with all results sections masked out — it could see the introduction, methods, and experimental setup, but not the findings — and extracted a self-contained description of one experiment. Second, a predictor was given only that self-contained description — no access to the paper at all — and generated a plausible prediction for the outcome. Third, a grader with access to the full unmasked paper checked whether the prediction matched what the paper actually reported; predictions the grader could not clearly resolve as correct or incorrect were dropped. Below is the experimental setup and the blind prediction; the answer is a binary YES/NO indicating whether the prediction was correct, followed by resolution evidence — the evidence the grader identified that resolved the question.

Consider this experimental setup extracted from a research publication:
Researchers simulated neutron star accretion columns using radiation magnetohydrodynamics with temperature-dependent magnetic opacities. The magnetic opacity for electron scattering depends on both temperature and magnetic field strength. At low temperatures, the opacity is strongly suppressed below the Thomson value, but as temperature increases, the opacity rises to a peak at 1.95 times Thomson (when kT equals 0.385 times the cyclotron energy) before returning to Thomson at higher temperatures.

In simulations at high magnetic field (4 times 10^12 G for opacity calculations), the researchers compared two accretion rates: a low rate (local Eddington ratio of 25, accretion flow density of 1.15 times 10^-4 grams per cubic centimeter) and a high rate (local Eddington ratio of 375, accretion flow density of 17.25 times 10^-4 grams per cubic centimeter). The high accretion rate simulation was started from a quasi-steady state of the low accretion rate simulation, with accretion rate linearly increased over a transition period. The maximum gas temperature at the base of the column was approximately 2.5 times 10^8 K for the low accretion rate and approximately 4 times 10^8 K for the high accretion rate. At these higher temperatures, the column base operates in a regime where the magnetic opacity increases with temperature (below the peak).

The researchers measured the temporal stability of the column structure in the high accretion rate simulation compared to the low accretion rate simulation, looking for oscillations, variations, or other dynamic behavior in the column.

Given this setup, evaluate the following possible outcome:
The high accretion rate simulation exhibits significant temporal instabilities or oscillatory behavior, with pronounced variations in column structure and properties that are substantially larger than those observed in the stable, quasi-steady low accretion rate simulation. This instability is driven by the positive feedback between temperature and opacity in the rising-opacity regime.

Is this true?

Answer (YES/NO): YES